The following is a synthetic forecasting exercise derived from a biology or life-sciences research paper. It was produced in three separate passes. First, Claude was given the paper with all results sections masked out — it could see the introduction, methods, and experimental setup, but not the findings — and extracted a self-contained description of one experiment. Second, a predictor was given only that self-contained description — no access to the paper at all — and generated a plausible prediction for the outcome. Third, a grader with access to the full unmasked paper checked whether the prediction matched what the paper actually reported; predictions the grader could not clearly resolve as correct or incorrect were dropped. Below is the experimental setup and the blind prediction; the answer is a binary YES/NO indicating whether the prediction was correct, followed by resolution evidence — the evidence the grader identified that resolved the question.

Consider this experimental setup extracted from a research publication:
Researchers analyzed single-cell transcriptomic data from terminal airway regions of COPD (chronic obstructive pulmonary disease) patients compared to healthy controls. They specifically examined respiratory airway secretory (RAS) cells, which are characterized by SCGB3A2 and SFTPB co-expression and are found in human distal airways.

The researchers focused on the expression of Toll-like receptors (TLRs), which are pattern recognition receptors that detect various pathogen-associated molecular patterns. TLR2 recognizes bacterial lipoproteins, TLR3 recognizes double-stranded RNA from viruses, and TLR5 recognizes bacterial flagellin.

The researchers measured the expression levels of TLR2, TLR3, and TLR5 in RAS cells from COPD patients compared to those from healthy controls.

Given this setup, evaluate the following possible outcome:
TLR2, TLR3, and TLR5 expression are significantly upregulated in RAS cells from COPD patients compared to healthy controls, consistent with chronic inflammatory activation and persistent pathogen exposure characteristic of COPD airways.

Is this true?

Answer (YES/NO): YES